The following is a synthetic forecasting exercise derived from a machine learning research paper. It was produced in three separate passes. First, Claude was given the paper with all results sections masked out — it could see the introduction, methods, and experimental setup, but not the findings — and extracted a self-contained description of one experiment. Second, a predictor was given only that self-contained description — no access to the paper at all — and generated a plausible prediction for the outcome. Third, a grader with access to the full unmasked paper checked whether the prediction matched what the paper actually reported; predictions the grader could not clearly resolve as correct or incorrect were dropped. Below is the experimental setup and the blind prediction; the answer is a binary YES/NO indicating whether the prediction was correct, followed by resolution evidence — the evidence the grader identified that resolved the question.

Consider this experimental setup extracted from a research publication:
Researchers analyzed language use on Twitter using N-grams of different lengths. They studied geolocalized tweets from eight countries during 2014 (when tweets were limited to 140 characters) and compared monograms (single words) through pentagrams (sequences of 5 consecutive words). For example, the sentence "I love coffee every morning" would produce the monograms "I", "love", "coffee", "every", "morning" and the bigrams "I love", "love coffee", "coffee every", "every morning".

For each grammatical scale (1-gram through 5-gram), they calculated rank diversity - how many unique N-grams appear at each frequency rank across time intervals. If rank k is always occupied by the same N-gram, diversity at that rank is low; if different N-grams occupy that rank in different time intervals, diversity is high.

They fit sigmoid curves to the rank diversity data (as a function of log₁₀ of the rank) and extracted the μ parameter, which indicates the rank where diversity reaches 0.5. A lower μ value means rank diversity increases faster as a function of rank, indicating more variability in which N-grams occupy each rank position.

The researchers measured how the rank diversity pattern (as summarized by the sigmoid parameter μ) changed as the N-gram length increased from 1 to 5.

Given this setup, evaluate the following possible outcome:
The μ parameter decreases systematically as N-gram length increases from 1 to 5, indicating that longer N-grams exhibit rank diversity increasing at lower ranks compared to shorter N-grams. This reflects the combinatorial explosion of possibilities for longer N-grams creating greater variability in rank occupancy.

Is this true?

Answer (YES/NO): YES